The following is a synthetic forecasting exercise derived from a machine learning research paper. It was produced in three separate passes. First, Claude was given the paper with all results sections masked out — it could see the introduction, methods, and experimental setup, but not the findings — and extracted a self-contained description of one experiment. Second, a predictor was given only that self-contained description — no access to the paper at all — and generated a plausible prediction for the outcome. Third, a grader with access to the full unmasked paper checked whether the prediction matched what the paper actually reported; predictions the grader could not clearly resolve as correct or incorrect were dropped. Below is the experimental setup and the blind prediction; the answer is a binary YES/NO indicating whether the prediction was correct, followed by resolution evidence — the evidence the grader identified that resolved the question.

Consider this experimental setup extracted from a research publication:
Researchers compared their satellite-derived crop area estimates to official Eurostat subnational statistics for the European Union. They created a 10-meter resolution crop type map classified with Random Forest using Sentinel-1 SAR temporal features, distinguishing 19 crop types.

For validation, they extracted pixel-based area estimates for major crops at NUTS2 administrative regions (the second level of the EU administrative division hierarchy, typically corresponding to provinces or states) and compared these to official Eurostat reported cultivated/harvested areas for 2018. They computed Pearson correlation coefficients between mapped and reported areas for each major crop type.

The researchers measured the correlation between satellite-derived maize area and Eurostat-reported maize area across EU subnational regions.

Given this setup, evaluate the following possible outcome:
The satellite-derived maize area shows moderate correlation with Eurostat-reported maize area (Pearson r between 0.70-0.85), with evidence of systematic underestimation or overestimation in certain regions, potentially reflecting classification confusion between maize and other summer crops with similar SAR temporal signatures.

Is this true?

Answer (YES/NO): NO